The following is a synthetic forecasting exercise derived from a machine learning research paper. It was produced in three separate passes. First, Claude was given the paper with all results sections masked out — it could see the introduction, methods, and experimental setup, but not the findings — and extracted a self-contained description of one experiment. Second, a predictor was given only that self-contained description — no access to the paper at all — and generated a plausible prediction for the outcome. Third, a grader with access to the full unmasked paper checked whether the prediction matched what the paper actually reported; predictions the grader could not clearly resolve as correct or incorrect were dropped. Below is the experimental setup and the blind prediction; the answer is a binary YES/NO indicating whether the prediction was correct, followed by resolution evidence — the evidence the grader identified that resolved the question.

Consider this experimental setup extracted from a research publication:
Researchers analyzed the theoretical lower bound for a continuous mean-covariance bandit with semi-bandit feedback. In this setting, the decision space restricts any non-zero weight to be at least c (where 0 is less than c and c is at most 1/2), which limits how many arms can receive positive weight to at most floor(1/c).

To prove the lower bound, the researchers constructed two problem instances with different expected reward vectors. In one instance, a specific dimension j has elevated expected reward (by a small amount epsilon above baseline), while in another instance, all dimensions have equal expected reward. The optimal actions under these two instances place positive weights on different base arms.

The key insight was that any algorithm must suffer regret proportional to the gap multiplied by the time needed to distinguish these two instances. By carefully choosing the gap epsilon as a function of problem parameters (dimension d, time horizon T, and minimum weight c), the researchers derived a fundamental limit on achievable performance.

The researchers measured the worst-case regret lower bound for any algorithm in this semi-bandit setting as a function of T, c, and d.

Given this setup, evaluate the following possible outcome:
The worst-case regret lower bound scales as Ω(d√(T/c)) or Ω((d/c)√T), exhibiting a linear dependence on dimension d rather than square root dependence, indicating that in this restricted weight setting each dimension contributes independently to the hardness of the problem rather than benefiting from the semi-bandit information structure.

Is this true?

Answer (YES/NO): NO